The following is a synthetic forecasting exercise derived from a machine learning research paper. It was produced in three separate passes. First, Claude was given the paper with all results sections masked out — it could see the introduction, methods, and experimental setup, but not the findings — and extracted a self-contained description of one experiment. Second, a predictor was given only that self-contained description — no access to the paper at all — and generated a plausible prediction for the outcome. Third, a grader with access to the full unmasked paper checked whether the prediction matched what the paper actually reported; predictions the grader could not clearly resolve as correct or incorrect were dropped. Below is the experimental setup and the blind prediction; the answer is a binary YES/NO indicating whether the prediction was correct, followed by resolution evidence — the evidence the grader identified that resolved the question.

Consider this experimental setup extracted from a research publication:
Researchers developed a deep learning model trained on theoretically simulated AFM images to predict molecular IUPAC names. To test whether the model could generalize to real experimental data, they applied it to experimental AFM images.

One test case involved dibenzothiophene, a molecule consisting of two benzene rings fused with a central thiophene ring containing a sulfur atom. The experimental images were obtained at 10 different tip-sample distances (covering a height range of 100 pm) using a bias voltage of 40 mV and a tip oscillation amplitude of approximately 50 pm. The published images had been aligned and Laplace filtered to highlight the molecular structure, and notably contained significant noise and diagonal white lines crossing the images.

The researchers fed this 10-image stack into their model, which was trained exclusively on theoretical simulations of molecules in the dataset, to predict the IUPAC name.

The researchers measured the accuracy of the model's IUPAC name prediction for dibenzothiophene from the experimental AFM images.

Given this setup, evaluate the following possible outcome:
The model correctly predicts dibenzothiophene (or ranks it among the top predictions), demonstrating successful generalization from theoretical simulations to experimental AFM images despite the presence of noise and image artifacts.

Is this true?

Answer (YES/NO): YES